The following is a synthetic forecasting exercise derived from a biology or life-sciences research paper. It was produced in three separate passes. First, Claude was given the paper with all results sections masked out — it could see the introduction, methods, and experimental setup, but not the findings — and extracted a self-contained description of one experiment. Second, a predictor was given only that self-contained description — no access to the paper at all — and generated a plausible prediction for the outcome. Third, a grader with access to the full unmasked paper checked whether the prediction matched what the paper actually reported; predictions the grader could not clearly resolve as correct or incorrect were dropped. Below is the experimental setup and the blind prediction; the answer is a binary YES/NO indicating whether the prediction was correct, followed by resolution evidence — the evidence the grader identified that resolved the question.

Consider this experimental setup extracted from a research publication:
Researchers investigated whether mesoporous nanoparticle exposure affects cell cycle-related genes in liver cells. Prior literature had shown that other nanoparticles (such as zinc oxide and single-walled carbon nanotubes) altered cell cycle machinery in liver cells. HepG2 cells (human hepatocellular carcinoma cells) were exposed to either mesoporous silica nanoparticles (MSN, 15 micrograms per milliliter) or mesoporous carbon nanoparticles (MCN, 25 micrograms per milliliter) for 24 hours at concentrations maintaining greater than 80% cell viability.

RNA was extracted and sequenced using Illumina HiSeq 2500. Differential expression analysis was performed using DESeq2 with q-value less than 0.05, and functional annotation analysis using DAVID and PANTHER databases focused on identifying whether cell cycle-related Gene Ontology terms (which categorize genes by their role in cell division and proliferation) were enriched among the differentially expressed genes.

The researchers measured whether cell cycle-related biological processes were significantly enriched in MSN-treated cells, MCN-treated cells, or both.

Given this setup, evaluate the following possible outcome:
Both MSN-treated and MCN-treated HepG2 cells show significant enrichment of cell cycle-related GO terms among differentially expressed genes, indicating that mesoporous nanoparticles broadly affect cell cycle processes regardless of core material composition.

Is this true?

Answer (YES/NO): YES